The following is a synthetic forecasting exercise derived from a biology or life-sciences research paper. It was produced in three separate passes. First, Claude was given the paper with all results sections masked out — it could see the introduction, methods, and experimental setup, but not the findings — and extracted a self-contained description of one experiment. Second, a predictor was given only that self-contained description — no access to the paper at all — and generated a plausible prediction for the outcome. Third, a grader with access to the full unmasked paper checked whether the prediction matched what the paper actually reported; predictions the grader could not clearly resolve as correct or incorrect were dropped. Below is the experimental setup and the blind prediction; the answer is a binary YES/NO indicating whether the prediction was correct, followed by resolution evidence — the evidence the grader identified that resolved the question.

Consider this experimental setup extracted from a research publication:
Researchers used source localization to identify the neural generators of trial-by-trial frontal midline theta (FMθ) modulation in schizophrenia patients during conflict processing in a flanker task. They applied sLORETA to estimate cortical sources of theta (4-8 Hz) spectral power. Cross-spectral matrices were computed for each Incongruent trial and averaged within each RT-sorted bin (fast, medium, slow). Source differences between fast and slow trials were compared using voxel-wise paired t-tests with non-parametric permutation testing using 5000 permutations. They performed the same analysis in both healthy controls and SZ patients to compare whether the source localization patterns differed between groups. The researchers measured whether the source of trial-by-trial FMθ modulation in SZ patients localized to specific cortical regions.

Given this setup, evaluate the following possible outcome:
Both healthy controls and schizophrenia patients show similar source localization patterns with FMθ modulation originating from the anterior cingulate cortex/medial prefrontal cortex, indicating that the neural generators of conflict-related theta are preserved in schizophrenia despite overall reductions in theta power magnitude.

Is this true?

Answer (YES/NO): YES